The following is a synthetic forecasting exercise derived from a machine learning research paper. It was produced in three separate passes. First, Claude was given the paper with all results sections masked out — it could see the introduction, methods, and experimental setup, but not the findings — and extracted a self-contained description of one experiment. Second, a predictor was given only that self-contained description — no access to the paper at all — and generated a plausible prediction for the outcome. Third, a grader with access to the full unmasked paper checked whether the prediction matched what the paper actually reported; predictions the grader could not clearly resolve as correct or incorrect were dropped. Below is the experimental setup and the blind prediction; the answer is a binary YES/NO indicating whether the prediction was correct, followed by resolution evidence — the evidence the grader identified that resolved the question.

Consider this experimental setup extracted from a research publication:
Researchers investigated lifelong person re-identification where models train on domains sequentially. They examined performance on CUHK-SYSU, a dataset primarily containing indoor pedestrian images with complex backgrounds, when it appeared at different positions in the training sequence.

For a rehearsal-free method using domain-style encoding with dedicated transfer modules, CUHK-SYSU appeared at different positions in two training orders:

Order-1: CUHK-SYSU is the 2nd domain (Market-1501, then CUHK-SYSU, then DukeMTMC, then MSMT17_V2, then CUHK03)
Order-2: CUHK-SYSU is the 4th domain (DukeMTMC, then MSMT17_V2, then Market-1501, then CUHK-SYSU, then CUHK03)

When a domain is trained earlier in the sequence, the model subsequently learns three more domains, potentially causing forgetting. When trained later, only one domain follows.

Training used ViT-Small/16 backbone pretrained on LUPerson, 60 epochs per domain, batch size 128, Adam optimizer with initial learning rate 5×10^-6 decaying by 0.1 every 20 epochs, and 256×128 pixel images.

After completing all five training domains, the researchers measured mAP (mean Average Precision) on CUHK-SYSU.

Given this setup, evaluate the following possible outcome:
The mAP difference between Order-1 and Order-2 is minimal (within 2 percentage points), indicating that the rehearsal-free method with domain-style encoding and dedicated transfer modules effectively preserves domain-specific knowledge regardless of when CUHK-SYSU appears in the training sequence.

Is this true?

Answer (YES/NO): NO